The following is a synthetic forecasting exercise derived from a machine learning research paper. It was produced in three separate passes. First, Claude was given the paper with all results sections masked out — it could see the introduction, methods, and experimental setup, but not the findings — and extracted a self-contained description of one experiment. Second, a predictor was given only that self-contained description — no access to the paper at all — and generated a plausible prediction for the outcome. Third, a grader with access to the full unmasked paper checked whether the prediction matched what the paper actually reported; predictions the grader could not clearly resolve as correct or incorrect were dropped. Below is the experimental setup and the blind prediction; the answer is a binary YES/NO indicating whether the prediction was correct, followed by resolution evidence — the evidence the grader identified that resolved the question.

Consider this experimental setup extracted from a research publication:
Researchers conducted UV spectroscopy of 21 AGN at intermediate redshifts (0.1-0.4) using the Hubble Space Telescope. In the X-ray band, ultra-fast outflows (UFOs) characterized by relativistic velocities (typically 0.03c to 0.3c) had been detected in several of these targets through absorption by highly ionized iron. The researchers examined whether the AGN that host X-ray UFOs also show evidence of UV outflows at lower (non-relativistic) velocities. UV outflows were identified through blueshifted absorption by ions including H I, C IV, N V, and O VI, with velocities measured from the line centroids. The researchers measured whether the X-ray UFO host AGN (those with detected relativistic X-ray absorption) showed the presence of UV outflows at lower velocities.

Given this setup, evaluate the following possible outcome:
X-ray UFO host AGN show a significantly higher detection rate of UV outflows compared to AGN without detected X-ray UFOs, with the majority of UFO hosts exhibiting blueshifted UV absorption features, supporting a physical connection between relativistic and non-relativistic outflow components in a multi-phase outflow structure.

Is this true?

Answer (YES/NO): YES